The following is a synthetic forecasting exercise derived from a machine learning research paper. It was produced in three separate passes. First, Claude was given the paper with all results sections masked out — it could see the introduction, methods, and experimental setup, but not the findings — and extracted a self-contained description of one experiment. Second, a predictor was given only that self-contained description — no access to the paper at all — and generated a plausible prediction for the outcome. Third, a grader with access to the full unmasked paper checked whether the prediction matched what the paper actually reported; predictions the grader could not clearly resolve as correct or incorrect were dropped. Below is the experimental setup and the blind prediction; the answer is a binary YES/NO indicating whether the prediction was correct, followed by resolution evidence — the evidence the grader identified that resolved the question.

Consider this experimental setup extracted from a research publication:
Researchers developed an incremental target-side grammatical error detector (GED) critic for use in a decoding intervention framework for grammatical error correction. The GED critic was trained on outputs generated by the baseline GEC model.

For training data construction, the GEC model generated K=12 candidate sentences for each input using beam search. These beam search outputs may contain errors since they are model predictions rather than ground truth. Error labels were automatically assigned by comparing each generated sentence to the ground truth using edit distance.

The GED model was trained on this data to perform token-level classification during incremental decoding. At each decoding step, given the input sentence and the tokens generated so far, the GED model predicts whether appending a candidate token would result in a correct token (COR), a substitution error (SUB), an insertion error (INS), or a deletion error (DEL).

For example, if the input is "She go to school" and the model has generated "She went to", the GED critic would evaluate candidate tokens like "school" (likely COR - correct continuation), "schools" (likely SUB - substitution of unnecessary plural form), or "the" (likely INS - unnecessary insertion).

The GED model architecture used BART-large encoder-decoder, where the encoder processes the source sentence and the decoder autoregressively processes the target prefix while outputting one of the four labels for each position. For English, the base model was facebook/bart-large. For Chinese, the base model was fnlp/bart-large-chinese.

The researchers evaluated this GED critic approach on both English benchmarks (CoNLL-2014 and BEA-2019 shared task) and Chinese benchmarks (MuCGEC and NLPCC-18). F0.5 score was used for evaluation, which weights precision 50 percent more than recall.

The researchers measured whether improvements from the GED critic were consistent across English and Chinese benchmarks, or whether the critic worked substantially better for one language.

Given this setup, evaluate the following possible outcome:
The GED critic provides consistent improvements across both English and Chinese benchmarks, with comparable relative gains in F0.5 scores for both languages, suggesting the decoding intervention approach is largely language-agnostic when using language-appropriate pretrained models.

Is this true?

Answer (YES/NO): YES